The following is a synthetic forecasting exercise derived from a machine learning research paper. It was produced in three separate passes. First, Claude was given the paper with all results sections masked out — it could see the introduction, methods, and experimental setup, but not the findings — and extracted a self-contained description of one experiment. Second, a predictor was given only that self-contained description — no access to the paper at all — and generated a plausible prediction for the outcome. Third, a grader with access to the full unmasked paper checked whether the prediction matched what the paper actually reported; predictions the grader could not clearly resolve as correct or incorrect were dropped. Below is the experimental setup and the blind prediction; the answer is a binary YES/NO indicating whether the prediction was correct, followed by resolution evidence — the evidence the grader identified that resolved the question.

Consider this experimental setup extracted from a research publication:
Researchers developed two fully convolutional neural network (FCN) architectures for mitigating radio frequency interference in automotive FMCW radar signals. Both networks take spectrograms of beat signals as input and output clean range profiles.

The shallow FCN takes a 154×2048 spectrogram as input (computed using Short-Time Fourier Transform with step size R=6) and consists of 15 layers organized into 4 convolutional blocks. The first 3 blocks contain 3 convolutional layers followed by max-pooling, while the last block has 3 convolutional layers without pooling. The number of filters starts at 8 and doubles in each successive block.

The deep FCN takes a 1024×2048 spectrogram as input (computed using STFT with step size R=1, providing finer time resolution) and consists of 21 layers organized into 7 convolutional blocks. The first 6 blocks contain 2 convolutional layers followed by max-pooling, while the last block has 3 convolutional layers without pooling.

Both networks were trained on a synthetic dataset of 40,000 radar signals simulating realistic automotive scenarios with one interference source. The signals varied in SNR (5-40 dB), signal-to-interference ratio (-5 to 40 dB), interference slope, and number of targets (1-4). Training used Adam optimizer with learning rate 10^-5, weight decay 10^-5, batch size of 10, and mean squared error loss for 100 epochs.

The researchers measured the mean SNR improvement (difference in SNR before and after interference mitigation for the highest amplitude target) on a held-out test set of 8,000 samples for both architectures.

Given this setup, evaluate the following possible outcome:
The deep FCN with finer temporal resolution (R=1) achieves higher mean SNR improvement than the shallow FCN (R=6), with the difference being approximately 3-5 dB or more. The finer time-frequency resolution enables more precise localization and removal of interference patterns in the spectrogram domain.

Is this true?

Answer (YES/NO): NO